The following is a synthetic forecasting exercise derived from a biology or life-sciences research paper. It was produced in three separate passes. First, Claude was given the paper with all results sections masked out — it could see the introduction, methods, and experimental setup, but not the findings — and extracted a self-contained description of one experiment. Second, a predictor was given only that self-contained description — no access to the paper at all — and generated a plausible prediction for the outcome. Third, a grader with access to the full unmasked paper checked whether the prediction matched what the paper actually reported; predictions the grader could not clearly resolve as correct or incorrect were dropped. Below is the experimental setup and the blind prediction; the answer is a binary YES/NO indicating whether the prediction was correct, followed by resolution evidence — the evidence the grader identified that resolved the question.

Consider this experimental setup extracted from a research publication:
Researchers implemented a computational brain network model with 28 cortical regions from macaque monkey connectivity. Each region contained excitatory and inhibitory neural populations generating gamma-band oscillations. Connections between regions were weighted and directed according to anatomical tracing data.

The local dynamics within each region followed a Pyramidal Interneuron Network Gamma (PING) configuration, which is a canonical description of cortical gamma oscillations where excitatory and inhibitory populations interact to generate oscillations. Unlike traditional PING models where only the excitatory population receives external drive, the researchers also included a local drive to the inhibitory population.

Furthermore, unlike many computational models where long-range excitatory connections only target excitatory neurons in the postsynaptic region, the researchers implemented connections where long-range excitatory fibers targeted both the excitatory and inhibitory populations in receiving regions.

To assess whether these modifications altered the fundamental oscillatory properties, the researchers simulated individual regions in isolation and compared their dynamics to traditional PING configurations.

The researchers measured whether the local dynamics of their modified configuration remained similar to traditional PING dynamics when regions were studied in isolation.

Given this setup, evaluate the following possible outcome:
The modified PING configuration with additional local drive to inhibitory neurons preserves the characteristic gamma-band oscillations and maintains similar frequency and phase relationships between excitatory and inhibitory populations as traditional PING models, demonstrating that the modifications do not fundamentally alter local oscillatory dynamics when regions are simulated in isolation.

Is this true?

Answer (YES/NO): YES